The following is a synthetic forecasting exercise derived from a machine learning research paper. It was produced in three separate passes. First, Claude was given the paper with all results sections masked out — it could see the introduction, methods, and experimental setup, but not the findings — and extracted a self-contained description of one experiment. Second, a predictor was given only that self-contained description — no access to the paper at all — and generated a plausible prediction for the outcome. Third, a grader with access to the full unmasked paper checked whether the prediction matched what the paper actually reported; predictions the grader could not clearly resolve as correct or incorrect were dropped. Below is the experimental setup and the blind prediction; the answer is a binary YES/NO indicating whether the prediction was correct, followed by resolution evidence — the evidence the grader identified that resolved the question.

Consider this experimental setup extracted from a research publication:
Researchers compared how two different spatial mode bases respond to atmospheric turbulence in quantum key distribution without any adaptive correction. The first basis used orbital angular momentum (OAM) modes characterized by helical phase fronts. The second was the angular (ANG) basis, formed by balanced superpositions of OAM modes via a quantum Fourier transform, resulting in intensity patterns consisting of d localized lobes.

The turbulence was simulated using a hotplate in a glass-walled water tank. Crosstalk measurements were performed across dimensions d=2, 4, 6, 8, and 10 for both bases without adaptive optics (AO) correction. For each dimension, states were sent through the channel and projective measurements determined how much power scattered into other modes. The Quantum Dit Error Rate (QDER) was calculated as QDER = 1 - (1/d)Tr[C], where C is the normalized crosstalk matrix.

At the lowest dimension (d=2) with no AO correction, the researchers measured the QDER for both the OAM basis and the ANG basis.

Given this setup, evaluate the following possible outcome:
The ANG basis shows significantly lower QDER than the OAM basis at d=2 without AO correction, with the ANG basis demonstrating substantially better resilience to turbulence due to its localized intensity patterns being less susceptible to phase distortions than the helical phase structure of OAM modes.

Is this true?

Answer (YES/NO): NO